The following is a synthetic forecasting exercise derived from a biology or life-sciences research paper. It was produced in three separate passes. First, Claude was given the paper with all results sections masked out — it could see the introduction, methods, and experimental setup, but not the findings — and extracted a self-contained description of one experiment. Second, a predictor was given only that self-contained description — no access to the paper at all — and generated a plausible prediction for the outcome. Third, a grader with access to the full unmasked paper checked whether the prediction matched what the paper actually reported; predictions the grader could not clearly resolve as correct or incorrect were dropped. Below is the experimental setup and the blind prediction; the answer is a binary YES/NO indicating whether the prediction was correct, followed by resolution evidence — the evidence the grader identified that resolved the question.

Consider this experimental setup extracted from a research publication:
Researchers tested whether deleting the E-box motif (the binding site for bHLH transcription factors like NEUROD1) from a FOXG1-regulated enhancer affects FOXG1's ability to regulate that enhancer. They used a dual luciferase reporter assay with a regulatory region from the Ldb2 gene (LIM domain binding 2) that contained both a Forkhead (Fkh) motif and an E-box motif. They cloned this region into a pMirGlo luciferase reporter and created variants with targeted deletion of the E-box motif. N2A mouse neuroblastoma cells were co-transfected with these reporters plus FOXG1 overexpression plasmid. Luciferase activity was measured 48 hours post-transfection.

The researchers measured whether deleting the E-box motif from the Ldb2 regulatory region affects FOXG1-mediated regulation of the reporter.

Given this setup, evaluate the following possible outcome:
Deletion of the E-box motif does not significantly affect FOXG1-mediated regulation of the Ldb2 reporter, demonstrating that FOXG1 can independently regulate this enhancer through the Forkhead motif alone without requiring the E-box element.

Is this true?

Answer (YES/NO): NO